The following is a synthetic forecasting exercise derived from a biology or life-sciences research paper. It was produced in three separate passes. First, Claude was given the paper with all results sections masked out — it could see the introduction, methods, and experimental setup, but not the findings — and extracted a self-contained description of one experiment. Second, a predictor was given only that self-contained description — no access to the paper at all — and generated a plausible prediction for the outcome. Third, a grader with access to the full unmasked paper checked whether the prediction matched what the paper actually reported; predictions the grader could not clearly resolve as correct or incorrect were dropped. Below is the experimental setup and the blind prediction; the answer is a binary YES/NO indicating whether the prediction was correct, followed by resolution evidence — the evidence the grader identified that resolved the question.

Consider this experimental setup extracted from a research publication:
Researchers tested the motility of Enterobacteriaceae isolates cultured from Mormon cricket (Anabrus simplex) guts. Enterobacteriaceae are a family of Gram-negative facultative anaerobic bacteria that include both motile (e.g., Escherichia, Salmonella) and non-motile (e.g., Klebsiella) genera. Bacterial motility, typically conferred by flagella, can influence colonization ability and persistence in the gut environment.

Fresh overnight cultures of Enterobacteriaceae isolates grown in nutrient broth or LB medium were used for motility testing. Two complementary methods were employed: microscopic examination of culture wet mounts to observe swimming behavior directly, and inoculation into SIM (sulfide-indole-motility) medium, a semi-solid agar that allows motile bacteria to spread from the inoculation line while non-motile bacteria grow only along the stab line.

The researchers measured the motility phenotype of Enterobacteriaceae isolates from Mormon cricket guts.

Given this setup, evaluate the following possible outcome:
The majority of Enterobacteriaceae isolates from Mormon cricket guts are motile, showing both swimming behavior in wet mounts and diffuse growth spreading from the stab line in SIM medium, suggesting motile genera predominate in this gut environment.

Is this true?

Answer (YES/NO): YES